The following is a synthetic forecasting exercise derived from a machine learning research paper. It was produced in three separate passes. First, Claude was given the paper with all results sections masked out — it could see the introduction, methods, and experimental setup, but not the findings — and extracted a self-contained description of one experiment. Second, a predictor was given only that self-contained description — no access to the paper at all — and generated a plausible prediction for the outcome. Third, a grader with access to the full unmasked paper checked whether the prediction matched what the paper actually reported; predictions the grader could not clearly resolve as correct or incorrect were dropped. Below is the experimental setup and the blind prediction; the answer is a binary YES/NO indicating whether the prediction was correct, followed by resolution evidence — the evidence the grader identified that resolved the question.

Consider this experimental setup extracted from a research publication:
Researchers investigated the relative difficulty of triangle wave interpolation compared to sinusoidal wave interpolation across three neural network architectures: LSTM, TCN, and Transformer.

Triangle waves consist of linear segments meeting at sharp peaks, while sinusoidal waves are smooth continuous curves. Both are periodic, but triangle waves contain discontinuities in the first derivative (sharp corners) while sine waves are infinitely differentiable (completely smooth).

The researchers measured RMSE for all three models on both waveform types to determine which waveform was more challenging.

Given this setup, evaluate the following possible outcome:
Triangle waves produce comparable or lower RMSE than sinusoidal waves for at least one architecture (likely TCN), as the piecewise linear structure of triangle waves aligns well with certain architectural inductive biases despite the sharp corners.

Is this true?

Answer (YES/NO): YES